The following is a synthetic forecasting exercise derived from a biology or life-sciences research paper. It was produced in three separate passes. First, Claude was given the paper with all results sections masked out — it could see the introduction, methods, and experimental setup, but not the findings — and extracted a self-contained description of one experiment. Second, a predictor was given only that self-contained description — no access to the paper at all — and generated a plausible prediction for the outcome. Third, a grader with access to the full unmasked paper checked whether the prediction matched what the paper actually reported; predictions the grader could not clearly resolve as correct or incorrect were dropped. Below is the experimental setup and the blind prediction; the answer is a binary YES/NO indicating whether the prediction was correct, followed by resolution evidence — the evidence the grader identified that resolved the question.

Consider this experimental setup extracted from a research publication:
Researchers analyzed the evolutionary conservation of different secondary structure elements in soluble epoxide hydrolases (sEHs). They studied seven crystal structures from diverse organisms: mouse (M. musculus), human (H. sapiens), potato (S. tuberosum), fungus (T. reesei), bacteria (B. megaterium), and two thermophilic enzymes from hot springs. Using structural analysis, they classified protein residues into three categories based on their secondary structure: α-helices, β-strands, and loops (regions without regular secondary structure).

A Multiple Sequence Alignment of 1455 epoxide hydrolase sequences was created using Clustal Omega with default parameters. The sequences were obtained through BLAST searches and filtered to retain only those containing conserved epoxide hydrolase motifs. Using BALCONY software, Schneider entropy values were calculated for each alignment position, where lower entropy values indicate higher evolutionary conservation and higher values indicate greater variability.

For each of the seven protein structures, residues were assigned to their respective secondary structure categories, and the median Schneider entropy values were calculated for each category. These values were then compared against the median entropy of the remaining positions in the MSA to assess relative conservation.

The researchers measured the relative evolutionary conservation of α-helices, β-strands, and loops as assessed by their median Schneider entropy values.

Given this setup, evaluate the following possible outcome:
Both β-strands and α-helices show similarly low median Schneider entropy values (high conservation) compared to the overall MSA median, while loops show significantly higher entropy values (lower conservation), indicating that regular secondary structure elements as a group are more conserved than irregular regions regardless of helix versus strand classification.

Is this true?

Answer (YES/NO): NO